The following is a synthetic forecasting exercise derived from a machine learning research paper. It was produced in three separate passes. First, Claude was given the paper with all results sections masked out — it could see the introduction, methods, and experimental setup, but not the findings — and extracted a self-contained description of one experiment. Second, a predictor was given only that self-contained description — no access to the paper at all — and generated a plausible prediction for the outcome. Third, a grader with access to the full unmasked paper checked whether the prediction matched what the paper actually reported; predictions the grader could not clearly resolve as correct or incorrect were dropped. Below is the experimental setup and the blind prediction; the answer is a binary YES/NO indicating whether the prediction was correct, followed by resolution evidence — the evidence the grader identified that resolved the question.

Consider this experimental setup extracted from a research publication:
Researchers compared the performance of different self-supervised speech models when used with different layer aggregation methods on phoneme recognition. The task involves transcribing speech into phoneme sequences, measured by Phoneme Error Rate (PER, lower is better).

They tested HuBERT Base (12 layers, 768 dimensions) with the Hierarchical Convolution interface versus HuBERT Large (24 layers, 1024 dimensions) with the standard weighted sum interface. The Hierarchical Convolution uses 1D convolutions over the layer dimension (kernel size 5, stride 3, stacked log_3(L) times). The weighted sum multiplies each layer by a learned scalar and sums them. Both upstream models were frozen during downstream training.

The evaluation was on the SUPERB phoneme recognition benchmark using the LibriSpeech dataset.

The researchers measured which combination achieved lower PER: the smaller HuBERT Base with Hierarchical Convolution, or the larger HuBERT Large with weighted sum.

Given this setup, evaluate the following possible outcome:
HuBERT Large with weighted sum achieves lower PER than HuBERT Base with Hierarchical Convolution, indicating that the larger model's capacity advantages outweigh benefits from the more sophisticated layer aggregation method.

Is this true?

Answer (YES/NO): NO